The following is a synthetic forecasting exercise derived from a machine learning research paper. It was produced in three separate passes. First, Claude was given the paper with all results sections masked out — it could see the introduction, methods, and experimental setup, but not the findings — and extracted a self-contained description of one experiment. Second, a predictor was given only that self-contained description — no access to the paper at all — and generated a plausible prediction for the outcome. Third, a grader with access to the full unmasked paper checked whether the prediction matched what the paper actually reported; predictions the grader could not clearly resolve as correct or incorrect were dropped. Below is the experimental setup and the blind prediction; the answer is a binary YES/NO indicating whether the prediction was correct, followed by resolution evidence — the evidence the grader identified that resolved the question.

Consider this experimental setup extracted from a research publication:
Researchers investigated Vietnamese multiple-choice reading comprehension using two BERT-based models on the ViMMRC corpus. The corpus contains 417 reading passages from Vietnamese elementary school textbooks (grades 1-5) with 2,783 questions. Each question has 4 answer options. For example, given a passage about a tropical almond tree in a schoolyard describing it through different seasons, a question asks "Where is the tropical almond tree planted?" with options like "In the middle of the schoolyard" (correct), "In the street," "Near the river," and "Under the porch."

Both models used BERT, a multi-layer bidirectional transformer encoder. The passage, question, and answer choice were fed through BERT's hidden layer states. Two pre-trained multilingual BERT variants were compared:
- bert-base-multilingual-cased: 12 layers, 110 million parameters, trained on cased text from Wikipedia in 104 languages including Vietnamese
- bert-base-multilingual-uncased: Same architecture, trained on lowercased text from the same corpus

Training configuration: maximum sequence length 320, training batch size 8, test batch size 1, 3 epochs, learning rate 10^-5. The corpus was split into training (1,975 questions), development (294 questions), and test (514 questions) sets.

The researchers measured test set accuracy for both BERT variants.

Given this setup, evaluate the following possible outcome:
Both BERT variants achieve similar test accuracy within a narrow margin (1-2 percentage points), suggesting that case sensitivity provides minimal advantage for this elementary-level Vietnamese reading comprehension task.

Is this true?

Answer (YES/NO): YES